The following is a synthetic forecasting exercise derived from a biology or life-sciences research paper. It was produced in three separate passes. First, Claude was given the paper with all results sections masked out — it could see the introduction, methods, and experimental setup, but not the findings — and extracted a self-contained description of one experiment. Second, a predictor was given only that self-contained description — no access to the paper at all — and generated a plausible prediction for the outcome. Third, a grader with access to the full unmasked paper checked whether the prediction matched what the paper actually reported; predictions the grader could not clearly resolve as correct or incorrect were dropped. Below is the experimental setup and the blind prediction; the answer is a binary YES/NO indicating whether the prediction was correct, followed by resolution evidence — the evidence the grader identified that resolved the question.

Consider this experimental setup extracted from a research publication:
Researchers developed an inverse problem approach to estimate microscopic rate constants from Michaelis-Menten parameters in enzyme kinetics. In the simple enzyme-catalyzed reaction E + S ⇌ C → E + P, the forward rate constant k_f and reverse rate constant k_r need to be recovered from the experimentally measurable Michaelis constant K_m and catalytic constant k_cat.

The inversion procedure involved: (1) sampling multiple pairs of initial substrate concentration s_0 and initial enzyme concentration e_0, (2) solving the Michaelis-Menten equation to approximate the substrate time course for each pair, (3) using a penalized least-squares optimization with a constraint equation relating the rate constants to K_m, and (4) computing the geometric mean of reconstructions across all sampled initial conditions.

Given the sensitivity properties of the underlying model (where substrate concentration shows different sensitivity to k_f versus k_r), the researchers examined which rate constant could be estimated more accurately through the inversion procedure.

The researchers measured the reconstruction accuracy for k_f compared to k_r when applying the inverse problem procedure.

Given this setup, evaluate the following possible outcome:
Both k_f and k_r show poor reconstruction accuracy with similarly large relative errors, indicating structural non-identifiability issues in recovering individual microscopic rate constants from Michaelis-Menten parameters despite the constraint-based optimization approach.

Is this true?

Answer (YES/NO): NO